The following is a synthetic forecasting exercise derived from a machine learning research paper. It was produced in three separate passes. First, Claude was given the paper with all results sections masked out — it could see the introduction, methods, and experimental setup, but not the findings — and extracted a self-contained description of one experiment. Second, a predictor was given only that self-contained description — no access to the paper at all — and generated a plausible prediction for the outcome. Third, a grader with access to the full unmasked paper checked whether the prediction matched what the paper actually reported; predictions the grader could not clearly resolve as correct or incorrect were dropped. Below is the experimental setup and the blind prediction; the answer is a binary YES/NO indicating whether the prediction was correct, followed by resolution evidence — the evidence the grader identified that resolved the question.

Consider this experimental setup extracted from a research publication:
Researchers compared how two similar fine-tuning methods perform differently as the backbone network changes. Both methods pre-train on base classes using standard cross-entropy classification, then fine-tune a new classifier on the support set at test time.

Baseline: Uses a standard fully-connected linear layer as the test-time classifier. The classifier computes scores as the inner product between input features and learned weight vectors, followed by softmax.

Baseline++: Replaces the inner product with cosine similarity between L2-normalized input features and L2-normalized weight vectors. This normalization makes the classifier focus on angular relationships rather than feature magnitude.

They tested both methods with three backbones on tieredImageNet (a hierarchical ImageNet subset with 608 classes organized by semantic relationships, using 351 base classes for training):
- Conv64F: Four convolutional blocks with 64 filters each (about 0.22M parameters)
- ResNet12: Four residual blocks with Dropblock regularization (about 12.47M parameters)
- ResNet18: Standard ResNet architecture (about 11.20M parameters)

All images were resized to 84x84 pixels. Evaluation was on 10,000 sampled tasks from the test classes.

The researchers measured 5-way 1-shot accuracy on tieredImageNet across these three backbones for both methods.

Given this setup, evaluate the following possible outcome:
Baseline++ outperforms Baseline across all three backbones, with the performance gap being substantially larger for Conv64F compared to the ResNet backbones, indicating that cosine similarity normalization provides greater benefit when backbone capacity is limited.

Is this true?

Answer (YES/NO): NO